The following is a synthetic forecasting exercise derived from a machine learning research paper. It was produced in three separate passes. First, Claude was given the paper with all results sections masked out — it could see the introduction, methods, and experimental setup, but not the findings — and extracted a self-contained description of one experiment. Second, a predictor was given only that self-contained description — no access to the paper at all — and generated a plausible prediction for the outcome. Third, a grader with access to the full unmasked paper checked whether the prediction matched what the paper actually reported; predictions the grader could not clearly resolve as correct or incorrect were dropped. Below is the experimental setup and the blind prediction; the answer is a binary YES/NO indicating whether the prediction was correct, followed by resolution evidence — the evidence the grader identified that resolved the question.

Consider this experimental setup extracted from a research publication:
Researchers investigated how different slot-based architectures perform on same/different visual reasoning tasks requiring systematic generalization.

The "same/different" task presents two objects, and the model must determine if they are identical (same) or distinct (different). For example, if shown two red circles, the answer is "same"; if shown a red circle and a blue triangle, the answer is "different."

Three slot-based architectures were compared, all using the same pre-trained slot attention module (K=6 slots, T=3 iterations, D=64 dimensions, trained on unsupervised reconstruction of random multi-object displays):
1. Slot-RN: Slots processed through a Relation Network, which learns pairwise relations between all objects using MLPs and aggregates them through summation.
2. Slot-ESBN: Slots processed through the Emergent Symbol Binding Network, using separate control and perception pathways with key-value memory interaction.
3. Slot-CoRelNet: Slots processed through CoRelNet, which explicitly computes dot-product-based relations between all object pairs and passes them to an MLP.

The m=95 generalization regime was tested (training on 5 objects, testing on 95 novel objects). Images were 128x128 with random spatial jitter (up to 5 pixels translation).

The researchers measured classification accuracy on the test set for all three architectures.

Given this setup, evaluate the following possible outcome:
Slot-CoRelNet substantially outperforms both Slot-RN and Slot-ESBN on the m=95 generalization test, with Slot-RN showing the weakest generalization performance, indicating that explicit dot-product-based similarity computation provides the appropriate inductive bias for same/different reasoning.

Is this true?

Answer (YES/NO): NO